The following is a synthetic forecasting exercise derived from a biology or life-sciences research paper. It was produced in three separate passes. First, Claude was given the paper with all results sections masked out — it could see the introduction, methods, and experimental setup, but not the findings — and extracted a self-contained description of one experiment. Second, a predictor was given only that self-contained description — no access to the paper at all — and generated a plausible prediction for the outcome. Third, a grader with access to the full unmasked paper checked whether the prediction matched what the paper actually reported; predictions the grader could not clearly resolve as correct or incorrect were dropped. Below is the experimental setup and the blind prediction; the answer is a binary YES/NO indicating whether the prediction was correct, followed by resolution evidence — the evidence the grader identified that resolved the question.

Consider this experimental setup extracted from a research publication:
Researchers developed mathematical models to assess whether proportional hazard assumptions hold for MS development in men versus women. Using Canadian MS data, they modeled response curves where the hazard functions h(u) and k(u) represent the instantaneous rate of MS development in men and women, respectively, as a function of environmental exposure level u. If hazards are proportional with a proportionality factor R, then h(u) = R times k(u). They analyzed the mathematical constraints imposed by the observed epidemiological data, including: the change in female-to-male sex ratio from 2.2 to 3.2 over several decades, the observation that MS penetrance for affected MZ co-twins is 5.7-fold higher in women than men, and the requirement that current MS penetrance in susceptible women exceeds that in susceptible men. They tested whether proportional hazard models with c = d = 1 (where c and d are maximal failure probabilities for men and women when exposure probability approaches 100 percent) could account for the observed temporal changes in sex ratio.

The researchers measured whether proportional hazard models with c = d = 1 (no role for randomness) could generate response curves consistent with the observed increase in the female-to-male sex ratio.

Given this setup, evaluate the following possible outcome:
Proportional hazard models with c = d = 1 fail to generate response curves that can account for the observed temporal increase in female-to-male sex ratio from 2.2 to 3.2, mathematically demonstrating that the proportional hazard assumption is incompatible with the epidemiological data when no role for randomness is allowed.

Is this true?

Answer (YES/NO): NO